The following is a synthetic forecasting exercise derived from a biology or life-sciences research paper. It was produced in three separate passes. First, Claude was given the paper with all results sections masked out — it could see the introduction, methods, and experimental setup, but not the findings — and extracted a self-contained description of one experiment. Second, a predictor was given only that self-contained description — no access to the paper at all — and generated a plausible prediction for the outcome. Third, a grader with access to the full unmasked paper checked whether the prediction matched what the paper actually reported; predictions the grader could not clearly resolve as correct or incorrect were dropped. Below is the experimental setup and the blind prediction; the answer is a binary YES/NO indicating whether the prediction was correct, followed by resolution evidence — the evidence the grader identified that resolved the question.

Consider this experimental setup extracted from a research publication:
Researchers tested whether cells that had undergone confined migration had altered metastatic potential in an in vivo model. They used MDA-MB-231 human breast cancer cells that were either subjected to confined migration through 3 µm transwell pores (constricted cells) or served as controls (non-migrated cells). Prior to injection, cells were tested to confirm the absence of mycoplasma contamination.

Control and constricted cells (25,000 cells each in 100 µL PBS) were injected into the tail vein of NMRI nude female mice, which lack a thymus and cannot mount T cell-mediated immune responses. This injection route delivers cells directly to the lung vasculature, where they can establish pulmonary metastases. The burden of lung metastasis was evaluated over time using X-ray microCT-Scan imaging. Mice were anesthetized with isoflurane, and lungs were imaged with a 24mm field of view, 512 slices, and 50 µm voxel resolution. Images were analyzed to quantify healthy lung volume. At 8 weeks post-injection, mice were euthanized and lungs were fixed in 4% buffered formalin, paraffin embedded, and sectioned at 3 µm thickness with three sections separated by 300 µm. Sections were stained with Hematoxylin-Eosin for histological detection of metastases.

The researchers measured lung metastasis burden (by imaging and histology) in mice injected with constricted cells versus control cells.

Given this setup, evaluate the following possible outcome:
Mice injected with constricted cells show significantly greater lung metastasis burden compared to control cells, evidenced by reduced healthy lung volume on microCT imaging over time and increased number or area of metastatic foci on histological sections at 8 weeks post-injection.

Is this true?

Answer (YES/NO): YES